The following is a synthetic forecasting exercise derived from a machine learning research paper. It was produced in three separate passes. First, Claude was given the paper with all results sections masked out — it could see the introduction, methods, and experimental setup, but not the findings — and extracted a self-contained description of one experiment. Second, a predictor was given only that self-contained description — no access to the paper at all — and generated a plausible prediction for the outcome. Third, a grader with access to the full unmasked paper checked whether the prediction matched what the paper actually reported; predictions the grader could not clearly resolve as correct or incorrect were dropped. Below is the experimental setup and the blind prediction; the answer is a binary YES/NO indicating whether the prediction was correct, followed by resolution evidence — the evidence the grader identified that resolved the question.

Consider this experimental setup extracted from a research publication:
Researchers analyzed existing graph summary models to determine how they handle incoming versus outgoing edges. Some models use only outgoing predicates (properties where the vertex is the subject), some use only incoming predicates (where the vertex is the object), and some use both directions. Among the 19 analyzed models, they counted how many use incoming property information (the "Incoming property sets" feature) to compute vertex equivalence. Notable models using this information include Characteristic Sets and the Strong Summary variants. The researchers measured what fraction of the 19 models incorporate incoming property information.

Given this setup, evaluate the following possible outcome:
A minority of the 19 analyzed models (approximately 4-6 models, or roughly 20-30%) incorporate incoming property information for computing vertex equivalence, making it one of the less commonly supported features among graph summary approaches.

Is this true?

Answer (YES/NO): NO